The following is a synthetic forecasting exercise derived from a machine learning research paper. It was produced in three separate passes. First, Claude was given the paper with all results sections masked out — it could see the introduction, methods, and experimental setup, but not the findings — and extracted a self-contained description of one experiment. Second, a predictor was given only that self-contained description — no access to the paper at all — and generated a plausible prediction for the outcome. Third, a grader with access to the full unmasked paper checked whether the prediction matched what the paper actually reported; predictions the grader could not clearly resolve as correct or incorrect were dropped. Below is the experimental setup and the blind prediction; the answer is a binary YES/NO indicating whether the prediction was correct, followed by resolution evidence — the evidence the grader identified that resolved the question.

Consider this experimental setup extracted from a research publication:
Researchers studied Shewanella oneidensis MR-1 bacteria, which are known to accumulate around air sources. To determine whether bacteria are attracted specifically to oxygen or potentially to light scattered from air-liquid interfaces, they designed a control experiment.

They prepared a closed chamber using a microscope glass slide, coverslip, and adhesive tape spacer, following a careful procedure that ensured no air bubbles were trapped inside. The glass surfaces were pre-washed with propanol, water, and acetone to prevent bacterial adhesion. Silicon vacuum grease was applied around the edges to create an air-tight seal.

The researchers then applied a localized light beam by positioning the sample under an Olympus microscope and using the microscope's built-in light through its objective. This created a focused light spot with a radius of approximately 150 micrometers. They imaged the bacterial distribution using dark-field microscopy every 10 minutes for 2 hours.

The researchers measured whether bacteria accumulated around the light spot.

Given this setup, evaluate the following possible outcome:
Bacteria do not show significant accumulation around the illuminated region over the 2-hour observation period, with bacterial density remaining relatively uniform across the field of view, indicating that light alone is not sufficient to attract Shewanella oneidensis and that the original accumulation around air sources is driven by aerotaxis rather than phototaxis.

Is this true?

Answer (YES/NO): YES